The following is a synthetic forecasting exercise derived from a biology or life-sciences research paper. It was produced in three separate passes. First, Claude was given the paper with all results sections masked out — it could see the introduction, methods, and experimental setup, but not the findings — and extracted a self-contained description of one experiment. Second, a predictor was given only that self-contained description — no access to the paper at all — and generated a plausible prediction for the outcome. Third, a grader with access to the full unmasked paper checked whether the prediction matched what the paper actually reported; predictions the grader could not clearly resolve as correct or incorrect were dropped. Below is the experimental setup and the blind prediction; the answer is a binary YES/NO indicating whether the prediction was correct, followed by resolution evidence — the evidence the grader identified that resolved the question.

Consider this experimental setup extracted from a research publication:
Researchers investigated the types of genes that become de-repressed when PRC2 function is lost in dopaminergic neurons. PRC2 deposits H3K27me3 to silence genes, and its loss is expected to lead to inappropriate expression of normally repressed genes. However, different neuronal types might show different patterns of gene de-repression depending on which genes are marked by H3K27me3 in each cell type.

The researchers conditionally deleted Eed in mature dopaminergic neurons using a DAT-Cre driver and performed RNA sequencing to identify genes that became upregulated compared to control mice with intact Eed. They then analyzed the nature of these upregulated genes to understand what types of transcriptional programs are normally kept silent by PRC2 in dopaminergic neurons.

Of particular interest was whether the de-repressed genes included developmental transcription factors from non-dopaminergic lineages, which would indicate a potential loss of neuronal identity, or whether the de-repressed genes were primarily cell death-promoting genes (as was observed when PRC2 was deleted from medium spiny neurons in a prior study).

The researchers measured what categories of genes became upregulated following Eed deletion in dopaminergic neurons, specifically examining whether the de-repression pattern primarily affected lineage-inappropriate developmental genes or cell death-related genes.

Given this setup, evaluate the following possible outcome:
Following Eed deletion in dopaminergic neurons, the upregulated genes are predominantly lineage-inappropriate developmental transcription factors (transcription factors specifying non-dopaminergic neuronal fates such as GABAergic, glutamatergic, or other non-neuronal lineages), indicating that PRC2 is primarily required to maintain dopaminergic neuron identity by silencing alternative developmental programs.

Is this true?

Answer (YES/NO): YES